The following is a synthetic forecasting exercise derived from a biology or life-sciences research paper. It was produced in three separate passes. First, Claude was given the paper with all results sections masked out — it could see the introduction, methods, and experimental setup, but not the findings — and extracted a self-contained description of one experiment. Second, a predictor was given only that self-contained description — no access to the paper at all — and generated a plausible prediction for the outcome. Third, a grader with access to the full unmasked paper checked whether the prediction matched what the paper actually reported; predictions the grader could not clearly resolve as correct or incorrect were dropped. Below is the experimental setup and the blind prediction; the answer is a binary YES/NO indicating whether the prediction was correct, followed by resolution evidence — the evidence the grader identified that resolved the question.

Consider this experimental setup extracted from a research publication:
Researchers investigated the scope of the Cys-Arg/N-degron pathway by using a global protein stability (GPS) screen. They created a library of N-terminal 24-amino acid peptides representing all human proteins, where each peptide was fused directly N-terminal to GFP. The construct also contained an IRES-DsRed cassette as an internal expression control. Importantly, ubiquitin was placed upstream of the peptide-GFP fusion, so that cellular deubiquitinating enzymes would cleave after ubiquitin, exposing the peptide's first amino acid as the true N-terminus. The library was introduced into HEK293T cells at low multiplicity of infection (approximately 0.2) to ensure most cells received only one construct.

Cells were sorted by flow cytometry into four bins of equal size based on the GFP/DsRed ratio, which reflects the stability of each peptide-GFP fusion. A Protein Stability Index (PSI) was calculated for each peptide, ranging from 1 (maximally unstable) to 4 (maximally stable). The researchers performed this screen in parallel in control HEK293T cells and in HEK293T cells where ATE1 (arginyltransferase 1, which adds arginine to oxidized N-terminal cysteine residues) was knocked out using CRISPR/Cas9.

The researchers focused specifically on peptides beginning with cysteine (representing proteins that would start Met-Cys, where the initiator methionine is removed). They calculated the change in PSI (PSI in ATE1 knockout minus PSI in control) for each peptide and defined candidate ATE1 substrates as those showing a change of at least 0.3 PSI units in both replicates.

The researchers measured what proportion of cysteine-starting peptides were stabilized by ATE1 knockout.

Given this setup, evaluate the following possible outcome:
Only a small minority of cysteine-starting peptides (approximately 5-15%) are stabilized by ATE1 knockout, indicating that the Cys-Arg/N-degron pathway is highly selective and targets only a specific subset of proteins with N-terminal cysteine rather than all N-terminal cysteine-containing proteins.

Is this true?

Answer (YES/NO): NO